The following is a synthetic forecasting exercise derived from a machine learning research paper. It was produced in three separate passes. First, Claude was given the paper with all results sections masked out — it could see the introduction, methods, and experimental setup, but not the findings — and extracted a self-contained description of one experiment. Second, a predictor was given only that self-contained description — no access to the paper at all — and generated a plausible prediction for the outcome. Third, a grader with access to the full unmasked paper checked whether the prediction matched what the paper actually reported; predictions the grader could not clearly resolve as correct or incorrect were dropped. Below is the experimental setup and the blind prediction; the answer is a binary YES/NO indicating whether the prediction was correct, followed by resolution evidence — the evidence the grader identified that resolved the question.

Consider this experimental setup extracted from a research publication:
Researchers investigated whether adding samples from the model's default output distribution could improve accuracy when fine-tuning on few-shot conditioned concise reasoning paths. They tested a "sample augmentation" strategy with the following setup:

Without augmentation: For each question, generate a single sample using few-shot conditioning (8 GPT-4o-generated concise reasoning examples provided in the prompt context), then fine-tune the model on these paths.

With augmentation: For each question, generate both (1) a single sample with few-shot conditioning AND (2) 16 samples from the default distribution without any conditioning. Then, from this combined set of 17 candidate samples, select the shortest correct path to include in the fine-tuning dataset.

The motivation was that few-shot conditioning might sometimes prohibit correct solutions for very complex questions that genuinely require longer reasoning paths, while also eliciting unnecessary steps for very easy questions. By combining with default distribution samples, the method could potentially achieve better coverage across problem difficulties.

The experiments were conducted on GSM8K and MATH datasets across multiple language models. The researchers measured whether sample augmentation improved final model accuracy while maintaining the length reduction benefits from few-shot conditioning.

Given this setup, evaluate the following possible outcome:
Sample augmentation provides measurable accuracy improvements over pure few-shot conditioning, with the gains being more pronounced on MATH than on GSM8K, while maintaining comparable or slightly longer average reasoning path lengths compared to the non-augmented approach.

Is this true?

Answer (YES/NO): NO